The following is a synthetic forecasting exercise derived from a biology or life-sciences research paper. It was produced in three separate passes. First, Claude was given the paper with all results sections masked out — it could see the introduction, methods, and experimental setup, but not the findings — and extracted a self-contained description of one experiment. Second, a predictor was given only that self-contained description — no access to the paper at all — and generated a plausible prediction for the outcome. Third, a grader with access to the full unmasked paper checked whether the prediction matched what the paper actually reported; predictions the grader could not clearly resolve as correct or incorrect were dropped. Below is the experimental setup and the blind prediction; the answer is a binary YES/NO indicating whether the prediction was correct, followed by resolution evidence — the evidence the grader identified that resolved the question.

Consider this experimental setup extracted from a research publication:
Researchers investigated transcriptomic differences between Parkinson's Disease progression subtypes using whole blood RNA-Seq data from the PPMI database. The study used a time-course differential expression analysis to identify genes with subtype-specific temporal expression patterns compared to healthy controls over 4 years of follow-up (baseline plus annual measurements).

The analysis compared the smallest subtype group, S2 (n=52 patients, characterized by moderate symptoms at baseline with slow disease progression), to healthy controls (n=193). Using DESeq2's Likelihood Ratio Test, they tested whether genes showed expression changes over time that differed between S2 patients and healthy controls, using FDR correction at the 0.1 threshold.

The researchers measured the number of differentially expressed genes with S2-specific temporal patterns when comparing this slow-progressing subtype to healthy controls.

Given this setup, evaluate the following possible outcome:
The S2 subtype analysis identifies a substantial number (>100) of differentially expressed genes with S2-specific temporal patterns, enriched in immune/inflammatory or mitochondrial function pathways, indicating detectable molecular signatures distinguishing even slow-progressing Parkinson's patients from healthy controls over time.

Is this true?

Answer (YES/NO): NO